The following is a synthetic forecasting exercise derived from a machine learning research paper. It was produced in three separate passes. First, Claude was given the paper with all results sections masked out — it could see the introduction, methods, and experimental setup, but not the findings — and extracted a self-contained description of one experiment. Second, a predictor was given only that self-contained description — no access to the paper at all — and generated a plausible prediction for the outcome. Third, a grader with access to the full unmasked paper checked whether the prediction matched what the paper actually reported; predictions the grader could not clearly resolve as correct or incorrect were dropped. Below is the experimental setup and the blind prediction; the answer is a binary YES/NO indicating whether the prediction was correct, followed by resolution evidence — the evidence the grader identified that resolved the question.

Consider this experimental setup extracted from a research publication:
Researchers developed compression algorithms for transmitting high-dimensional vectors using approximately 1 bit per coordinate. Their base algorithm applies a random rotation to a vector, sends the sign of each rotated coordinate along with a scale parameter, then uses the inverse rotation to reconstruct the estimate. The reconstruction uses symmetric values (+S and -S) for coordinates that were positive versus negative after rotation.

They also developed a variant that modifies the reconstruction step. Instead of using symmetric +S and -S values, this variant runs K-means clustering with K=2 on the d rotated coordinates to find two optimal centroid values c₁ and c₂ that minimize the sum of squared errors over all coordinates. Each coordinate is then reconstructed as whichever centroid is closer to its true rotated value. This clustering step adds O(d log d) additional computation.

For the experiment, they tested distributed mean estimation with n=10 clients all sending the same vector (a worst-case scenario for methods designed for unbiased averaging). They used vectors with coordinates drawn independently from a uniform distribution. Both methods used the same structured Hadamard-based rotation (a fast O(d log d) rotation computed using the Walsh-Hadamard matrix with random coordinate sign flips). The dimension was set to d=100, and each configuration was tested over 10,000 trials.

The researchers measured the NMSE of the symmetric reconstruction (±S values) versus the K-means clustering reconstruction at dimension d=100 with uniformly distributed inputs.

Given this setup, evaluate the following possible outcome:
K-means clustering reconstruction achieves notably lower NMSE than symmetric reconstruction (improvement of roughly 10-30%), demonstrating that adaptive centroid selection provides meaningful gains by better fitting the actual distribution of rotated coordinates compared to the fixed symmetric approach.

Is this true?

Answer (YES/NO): NO